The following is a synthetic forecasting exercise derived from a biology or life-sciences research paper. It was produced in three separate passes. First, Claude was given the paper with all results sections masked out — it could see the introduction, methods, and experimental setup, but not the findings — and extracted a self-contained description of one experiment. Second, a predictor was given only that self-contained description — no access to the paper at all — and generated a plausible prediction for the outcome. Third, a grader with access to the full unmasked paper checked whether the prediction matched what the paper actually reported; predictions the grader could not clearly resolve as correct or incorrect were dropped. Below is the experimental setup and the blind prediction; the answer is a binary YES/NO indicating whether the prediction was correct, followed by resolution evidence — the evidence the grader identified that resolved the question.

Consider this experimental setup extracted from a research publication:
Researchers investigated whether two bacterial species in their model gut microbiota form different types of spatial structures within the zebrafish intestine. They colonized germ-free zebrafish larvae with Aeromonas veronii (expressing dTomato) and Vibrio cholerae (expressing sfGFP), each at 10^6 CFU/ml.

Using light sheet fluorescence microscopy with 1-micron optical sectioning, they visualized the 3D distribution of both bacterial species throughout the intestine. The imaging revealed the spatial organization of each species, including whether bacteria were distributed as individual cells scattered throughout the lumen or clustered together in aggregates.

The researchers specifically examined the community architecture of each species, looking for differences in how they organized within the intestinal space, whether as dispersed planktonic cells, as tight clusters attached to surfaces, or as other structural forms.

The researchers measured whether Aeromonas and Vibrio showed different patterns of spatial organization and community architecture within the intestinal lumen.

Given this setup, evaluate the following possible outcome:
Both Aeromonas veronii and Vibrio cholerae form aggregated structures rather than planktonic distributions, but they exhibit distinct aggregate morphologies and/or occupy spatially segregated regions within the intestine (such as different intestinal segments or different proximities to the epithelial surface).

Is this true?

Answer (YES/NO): NO